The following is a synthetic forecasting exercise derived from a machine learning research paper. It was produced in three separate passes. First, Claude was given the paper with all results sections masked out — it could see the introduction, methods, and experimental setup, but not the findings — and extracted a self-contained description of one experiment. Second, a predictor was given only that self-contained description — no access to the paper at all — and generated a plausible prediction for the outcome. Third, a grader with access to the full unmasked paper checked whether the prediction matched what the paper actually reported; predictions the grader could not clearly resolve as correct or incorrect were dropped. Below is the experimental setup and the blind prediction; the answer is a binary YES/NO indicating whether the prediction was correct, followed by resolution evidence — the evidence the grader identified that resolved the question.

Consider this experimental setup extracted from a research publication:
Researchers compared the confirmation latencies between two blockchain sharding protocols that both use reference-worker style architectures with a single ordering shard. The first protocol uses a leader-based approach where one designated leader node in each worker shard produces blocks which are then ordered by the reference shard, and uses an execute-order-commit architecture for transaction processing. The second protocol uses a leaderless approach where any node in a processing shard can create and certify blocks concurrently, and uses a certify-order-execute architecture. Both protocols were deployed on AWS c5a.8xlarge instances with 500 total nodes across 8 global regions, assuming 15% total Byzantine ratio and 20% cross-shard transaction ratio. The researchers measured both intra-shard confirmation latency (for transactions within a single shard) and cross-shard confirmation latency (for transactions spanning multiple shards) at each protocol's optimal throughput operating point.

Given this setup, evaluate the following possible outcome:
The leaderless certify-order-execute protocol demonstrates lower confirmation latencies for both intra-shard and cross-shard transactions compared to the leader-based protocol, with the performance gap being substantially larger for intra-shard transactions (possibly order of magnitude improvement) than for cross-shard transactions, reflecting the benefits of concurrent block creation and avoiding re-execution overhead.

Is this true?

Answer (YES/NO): NO